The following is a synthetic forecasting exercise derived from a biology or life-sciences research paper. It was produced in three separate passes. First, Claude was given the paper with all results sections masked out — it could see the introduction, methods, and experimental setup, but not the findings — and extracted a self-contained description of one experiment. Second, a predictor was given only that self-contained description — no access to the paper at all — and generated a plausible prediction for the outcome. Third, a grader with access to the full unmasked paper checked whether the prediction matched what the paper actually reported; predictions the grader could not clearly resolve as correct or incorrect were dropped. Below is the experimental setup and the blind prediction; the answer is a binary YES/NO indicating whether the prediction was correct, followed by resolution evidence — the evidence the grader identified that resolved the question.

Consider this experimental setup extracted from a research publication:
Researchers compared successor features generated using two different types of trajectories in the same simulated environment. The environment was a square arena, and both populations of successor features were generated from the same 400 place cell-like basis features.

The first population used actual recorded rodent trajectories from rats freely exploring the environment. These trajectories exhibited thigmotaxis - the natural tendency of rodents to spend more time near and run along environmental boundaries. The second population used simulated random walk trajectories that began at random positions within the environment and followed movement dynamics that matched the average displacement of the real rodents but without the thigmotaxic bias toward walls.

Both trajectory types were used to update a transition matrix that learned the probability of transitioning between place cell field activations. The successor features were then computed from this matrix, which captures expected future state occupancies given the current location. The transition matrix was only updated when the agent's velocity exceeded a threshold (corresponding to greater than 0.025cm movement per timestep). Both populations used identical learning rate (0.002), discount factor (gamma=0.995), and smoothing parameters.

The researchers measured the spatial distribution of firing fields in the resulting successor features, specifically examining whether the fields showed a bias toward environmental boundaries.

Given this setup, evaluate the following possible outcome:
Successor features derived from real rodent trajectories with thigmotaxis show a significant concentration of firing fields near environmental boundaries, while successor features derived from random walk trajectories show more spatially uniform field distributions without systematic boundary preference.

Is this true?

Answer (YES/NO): YES